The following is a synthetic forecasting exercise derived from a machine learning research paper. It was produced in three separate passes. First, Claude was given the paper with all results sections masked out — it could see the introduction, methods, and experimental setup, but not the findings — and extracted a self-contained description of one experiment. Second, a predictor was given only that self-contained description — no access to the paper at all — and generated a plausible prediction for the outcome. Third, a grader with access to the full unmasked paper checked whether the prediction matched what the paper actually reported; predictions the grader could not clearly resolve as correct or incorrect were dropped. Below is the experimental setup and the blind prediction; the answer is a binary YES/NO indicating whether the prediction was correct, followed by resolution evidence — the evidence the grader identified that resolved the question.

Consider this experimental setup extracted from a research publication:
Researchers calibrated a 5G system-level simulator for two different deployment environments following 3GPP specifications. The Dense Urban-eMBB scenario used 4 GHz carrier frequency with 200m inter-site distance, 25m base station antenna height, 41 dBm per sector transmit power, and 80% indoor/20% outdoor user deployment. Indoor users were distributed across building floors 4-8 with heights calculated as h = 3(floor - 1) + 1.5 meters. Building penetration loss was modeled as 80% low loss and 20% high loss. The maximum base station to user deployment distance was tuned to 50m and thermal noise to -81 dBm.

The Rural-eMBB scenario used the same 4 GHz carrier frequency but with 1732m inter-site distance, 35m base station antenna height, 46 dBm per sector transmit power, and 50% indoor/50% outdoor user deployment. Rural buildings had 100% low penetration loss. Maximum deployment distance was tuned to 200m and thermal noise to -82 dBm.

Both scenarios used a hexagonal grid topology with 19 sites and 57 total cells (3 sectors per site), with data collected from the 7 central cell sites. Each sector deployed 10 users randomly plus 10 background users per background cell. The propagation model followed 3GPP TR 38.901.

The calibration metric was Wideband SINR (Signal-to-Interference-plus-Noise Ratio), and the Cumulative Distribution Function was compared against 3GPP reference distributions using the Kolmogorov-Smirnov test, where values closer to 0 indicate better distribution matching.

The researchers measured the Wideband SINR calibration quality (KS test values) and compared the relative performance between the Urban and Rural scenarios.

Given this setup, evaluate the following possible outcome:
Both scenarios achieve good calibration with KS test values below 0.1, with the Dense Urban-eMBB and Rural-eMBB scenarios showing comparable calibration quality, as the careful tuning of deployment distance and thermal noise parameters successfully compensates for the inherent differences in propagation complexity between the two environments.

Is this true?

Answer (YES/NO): NO